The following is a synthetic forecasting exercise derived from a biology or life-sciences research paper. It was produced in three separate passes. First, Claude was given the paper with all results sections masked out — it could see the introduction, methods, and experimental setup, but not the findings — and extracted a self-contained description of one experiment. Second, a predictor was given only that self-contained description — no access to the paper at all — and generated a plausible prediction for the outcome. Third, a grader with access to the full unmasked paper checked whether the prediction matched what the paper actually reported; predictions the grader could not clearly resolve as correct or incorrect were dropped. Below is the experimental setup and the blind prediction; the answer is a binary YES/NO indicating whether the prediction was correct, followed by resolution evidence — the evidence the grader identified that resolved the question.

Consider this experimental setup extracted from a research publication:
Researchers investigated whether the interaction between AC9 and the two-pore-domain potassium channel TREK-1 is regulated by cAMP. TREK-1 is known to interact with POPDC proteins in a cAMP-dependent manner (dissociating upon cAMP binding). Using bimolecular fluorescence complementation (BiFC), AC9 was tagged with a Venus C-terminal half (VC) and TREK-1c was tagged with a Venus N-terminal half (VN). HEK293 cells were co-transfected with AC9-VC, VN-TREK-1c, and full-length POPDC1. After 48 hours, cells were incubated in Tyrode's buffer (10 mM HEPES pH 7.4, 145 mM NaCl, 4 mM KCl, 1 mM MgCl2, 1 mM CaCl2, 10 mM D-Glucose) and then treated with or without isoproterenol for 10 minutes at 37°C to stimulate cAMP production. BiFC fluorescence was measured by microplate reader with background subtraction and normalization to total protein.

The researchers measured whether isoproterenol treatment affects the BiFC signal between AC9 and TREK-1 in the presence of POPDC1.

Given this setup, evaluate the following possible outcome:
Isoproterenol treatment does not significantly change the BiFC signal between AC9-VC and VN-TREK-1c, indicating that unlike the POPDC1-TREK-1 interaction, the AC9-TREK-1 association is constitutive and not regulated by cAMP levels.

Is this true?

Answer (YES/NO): NO